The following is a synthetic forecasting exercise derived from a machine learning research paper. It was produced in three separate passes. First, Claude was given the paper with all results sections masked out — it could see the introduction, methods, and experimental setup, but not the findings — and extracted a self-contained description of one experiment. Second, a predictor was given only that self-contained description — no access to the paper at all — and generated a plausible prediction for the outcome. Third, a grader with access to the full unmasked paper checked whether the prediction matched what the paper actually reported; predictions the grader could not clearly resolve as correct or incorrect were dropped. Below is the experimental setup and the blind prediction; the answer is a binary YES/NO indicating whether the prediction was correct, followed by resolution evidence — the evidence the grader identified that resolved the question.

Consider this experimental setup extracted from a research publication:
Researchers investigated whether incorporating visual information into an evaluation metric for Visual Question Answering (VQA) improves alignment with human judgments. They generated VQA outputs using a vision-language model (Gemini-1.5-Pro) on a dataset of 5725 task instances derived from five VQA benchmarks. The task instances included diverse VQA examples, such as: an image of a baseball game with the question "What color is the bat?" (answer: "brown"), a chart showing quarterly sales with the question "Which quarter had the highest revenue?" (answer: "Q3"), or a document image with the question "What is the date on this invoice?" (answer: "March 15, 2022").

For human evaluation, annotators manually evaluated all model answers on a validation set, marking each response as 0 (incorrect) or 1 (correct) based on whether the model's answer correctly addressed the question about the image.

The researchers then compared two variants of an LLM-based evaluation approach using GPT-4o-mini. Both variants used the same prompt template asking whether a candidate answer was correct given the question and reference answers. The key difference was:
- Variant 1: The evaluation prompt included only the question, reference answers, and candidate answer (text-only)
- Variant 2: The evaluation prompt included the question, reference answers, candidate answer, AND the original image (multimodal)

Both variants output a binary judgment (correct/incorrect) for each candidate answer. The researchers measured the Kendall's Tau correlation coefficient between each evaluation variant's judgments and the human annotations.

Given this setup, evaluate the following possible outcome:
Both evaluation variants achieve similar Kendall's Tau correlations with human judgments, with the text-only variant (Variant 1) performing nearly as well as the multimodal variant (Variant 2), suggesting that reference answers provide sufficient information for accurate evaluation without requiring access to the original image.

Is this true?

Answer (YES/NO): NO